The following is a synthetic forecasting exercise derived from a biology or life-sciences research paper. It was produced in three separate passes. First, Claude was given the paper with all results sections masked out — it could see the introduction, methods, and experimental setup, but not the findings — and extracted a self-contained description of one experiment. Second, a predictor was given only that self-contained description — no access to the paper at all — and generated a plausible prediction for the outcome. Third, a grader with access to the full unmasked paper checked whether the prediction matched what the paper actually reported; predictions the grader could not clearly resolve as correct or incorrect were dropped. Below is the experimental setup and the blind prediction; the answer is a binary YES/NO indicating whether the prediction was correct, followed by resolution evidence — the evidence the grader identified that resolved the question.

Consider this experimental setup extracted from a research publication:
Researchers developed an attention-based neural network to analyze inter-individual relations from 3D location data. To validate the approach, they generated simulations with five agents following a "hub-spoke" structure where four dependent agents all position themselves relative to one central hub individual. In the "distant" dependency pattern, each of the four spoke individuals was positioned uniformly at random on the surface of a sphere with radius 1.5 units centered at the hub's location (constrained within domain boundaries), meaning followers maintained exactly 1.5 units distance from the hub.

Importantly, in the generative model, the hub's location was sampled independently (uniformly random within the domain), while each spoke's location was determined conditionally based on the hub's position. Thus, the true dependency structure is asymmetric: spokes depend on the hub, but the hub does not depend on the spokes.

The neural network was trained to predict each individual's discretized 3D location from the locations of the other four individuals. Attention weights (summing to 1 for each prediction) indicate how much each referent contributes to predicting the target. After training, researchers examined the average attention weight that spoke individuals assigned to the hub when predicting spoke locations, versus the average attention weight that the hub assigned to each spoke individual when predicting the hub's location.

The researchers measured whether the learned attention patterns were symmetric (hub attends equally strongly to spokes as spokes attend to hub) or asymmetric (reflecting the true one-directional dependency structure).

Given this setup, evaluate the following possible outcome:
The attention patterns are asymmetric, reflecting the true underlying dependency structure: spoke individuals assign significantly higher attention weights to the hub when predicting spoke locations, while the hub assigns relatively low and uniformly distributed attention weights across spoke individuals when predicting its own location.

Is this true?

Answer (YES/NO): NO